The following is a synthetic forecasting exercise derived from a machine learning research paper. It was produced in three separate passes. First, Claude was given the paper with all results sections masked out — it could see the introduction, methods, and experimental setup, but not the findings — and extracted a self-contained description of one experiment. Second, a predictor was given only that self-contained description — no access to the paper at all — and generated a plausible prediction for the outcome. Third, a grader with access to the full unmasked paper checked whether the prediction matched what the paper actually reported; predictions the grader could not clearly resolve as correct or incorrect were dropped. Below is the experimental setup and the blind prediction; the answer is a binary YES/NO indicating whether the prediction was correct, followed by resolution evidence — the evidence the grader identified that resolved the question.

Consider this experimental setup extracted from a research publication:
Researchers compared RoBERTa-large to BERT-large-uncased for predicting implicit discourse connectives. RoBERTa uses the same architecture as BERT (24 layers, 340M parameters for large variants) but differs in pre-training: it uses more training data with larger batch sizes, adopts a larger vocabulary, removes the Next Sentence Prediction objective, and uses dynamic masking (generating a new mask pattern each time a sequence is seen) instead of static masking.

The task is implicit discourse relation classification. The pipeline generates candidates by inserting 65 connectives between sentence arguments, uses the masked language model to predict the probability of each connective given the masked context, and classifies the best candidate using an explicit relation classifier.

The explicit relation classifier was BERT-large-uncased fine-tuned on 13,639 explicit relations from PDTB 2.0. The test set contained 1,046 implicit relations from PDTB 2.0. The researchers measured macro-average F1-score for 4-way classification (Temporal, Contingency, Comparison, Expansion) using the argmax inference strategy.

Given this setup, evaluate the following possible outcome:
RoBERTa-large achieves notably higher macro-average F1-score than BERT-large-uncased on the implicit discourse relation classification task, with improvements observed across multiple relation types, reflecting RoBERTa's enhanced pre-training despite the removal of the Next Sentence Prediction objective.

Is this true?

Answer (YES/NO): NO